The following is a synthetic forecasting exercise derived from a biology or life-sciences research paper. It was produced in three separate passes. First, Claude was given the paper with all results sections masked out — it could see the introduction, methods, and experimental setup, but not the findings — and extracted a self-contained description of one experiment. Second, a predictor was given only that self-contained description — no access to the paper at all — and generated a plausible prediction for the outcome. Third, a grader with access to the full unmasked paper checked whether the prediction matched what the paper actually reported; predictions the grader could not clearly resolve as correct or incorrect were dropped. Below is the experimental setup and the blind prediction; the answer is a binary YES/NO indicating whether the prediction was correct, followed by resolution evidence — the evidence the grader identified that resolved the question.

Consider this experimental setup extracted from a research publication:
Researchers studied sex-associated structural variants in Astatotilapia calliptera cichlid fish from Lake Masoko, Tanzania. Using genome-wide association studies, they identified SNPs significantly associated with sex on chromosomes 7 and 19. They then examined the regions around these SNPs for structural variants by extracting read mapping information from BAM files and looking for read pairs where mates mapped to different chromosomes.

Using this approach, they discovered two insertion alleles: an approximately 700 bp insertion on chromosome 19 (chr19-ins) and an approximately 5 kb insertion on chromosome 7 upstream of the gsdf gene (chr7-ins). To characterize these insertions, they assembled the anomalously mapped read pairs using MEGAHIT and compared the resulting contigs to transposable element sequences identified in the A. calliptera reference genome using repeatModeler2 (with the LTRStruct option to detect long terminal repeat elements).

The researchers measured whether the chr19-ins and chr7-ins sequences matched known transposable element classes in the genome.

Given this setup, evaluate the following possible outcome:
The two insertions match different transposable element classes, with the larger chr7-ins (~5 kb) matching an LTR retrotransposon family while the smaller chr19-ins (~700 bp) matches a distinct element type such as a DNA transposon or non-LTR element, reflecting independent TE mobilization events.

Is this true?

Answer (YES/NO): NO